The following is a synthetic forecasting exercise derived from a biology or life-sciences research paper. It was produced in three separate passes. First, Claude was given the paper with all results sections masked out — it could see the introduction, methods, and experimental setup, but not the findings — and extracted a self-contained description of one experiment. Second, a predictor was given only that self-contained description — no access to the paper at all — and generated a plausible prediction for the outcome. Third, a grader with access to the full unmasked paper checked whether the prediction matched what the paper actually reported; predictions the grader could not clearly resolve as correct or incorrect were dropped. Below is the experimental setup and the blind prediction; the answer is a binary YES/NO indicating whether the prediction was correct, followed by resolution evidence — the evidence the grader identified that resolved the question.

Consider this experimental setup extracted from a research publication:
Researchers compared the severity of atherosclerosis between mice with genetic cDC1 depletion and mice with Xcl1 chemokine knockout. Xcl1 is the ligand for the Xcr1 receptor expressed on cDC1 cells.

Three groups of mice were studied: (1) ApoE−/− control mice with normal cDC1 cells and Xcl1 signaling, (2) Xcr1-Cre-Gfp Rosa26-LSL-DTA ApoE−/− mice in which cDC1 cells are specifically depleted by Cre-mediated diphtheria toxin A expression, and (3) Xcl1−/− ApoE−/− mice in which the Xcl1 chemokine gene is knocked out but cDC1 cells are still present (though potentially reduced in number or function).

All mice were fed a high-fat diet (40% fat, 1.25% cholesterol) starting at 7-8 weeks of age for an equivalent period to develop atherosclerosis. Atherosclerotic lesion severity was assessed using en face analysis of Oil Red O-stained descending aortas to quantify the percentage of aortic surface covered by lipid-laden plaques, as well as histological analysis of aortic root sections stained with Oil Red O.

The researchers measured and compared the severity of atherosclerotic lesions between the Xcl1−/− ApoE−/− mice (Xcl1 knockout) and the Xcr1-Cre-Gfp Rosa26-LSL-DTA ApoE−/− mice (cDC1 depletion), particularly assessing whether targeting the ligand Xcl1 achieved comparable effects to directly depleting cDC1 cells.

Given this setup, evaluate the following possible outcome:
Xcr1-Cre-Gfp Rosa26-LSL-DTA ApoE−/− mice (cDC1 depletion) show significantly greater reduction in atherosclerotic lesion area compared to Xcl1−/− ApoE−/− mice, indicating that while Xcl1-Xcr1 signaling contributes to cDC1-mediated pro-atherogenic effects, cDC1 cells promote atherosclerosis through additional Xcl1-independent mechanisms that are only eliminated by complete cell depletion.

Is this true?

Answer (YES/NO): NO